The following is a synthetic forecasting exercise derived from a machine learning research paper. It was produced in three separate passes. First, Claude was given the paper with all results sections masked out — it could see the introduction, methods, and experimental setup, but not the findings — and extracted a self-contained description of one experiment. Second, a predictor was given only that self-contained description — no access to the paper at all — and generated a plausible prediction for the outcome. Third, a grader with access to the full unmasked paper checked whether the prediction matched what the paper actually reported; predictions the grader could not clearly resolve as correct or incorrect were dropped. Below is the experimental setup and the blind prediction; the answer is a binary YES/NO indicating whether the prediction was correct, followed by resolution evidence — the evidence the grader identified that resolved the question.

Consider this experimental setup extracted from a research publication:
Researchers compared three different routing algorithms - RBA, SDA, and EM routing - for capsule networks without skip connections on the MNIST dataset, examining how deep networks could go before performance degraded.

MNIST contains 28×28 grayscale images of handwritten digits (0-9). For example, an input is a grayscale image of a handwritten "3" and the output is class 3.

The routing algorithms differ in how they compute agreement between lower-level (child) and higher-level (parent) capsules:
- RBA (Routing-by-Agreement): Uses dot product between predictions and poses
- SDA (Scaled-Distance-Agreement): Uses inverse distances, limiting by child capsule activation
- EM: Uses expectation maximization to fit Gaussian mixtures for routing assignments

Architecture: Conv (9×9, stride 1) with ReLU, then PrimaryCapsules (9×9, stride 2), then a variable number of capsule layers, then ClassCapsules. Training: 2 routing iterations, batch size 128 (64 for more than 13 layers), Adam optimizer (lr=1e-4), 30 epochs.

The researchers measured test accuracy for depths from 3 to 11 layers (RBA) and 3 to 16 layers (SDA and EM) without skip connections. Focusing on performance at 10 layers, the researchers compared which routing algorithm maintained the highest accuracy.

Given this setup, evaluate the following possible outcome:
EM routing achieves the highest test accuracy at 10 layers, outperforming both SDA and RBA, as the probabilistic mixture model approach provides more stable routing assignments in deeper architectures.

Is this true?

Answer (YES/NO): YES